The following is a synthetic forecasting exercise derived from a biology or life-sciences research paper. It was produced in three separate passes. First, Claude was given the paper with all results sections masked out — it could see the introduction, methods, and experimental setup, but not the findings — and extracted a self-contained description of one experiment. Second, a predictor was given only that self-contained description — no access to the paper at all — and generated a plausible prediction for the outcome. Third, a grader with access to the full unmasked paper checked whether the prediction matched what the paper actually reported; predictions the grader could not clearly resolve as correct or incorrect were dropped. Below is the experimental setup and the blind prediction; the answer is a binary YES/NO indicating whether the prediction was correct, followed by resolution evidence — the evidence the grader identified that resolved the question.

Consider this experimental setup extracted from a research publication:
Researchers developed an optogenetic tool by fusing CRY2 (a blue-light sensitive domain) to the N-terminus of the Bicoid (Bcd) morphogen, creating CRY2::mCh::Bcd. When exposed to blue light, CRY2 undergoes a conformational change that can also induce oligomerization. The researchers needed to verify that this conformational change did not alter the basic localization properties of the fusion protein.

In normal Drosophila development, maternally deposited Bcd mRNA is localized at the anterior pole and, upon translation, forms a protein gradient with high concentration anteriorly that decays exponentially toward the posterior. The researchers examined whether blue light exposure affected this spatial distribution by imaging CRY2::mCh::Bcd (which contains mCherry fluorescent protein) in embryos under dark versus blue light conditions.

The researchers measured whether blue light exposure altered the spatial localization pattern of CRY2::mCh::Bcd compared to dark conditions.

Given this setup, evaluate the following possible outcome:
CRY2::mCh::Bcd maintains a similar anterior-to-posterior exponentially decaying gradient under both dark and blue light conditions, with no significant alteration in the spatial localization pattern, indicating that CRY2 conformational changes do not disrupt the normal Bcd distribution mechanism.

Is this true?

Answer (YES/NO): YES